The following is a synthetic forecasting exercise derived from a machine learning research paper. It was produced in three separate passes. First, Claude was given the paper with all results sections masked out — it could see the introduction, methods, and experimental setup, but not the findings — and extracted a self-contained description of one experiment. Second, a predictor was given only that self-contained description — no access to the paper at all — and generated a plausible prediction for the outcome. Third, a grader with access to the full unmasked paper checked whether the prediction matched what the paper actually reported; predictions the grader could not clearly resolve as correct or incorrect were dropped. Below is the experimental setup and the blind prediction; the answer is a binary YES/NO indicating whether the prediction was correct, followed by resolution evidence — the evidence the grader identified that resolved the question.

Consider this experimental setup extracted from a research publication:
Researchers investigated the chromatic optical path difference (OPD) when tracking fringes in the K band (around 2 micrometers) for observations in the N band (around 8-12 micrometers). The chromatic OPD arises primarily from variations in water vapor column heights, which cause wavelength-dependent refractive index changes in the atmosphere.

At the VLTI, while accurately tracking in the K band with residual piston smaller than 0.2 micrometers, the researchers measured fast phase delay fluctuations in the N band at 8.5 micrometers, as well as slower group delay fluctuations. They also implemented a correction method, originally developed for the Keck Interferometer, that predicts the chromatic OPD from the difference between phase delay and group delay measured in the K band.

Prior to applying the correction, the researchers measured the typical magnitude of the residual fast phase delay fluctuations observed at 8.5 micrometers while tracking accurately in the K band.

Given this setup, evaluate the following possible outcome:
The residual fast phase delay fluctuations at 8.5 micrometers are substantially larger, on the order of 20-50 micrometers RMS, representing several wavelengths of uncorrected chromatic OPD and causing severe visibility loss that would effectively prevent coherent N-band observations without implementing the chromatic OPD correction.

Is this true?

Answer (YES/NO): NO